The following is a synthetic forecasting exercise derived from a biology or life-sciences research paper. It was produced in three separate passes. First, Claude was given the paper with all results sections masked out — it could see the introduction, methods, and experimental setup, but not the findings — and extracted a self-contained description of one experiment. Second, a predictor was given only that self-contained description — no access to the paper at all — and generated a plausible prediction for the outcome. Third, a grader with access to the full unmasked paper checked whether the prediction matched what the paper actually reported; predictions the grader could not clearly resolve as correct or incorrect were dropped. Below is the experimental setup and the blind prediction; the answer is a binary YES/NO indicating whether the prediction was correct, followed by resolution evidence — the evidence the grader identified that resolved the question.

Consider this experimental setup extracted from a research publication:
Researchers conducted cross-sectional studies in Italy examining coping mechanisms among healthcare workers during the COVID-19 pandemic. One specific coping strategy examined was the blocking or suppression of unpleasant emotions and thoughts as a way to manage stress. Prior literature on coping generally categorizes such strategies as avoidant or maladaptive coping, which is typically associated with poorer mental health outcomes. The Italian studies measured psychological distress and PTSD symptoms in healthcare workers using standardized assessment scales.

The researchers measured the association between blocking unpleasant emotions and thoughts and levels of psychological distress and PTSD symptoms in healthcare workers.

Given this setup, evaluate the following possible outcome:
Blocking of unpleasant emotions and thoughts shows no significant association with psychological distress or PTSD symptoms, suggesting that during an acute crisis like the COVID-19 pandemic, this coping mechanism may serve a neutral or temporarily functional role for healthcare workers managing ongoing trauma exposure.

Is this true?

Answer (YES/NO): NO